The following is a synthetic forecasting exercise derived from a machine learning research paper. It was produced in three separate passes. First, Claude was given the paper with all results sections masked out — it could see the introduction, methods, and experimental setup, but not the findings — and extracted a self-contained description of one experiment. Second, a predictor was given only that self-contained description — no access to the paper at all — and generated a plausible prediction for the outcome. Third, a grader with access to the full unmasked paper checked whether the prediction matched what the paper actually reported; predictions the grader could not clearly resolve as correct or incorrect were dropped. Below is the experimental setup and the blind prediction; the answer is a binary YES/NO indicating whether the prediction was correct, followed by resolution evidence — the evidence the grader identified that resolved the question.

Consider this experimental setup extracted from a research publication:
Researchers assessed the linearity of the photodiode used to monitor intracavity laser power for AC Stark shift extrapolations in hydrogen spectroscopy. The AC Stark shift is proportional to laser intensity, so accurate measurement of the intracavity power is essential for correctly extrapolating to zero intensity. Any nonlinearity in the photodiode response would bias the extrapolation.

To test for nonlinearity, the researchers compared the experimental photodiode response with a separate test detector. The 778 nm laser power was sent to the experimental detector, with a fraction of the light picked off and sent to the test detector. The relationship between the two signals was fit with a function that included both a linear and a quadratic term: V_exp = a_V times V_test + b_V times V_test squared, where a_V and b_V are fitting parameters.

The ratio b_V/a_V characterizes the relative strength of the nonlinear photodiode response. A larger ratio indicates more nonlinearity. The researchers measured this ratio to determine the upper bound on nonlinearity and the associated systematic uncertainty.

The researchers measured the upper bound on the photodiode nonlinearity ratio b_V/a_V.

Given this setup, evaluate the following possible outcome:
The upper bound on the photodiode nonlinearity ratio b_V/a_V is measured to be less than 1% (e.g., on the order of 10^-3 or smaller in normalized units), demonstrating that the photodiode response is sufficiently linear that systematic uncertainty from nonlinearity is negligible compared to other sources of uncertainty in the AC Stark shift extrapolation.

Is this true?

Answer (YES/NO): NO